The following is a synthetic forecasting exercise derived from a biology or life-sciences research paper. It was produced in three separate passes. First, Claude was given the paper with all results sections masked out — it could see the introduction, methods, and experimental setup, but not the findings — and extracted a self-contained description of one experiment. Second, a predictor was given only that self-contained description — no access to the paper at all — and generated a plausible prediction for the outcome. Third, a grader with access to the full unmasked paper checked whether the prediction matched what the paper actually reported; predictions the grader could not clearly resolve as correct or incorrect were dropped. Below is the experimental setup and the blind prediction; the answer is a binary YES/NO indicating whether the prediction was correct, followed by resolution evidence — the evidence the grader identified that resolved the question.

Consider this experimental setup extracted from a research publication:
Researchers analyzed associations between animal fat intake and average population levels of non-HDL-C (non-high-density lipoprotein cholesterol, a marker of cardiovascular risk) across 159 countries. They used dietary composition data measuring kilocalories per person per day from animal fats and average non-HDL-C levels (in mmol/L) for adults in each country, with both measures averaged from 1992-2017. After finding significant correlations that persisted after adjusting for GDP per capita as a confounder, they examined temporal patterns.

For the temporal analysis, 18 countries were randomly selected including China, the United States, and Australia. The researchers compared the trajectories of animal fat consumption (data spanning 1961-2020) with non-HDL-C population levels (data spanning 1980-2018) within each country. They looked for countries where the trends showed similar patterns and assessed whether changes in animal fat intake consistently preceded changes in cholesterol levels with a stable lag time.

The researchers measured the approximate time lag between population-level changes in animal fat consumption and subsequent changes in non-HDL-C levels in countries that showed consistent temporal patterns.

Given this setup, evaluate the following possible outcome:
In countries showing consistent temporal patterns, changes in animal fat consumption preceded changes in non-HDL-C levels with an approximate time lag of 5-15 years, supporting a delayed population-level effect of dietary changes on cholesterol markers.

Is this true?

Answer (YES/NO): NO